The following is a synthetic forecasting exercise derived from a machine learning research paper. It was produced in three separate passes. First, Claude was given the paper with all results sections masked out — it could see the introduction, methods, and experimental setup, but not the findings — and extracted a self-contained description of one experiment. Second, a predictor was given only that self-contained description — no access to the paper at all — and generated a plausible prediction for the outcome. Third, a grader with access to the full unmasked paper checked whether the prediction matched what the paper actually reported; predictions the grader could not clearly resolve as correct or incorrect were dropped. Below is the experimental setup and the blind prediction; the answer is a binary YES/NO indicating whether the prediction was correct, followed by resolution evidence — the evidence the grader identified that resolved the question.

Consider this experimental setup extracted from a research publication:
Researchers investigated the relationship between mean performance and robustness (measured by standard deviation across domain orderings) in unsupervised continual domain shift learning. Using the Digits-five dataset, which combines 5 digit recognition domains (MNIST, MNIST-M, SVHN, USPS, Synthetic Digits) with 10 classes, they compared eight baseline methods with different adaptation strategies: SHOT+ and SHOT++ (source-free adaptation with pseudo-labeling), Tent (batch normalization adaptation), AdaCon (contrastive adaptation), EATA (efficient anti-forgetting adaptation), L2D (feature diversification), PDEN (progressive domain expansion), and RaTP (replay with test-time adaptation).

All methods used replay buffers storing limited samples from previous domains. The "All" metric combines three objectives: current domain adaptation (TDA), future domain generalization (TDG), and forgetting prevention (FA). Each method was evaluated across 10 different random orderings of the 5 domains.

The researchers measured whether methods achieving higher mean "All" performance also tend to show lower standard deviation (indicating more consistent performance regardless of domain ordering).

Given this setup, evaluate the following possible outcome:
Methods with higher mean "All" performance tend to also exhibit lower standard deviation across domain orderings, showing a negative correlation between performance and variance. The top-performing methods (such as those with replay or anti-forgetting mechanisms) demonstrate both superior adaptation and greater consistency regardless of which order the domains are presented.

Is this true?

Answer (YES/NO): YES